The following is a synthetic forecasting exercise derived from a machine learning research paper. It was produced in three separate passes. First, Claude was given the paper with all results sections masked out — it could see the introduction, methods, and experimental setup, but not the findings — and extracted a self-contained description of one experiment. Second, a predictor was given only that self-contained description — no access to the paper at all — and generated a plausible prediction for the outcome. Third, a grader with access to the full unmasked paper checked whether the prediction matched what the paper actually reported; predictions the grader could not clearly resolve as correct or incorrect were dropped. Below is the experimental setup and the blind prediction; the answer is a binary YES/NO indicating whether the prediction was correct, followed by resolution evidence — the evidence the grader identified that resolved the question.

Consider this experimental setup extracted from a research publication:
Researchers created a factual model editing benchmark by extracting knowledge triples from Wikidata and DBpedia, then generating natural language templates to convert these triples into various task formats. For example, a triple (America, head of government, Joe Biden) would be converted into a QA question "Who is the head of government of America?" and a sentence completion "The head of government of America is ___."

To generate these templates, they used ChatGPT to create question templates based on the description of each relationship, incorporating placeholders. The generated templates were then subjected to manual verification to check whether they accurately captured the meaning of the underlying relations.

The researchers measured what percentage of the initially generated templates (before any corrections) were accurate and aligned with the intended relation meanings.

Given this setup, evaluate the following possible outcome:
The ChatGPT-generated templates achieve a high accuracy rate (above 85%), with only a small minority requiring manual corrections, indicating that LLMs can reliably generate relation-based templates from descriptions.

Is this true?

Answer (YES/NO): YES